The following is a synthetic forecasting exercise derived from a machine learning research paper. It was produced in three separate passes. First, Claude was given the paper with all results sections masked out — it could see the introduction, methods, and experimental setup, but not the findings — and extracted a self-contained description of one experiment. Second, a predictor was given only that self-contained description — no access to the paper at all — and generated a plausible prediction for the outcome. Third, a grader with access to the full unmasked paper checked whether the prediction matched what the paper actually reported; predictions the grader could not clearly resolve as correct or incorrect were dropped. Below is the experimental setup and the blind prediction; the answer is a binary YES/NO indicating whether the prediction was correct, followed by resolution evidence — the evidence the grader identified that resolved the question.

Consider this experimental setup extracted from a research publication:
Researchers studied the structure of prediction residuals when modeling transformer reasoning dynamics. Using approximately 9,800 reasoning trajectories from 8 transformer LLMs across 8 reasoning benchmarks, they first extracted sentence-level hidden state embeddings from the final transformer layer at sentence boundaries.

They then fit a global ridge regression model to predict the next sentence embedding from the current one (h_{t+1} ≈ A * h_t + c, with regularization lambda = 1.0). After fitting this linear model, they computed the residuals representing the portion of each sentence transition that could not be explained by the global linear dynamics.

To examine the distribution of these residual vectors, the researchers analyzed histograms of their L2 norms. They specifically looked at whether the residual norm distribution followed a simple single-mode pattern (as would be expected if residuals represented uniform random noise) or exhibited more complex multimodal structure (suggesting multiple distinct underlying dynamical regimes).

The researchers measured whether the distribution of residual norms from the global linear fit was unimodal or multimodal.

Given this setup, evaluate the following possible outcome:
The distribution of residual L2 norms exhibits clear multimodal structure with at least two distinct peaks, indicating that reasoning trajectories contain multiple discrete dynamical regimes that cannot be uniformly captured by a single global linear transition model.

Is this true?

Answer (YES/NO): YES